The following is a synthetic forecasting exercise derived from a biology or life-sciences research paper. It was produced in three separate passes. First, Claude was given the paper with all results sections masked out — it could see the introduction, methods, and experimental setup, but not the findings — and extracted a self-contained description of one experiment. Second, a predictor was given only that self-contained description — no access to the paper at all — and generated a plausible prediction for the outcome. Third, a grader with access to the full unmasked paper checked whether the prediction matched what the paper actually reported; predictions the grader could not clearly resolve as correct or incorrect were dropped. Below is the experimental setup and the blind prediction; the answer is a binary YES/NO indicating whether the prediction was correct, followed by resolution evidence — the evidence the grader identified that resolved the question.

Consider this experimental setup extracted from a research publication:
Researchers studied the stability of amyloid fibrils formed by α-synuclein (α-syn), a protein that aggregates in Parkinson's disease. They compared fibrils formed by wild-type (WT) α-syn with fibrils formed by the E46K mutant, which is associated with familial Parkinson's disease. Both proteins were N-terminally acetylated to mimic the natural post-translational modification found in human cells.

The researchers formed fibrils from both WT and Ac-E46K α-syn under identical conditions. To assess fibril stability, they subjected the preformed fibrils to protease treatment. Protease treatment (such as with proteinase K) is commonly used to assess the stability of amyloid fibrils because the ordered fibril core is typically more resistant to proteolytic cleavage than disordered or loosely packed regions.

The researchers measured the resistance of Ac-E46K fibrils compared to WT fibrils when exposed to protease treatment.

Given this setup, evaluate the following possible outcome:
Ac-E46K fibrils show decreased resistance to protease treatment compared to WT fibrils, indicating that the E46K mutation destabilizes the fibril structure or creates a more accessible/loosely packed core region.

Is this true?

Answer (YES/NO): YES